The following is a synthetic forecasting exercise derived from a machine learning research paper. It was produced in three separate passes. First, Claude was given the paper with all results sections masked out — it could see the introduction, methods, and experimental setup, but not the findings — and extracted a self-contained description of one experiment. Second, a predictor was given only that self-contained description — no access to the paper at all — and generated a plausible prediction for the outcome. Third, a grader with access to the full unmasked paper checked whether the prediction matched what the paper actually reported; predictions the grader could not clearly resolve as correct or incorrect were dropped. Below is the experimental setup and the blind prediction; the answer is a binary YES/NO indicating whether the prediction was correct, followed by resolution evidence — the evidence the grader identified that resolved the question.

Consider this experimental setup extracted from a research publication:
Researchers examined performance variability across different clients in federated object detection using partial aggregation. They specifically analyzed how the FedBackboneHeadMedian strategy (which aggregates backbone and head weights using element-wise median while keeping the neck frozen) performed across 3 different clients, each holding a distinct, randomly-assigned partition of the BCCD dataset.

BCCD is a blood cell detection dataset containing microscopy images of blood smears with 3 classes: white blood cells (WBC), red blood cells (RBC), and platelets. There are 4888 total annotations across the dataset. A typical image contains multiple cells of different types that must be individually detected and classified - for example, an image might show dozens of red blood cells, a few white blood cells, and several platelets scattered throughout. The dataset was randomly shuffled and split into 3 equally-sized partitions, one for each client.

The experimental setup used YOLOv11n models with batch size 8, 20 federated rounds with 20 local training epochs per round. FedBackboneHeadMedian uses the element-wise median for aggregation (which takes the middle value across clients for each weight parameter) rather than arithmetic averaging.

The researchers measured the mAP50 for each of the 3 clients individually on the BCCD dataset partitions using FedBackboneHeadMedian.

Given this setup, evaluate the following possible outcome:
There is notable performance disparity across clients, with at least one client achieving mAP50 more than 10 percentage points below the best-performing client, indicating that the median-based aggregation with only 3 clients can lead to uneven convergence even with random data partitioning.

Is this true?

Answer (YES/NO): YES